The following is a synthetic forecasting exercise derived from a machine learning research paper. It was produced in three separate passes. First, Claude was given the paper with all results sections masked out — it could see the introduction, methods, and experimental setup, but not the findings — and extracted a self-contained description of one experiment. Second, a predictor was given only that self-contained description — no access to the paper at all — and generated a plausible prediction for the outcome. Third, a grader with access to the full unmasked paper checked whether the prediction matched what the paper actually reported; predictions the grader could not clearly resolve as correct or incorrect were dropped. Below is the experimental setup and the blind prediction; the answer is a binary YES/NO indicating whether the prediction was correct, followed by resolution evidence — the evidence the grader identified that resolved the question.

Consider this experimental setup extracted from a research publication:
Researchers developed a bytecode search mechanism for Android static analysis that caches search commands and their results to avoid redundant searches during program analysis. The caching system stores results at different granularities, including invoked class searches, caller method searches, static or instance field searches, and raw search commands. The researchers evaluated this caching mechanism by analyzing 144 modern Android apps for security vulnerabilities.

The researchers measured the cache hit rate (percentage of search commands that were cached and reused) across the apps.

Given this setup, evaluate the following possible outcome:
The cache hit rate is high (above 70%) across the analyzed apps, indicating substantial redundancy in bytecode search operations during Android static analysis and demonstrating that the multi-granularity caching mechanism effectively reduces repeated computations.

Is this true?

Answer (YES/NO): NO